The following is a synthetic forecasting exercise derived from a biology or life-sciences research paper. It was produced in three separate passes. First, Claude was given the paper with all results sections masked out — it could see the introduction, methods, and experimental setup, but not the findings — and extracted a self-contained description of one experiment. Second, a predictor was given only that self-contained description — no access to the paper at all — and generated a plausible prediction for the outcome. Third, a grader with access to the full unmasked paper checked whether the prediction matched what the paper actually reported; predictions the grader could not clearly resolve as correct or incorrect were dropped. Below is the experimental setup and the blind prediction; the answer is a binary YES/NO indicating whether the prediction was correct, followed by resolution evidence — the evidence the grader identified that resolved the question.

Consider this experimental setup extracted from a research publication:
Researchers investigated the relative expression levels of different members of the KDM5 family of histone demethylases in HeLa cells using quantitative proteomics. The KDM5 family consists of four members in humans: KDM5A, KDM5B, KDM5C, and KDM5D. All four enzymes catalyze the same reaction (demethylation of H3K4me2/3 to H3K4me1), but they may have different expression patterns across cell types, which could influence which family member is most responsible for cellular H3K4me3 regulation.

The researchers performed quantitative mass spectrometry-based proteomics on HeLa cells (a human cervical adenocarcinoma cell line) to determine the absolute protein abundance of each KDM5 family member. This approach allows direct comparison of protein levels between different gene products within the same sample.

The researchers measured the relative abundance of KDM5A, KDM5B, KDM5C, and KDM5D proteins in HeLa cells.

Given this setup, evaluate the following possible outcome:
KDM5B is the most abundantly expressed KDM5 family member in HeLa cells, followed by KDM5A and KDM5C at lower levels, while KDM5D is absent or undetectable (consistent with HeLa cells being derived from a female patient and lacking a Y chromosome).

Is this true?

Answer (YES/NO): NO